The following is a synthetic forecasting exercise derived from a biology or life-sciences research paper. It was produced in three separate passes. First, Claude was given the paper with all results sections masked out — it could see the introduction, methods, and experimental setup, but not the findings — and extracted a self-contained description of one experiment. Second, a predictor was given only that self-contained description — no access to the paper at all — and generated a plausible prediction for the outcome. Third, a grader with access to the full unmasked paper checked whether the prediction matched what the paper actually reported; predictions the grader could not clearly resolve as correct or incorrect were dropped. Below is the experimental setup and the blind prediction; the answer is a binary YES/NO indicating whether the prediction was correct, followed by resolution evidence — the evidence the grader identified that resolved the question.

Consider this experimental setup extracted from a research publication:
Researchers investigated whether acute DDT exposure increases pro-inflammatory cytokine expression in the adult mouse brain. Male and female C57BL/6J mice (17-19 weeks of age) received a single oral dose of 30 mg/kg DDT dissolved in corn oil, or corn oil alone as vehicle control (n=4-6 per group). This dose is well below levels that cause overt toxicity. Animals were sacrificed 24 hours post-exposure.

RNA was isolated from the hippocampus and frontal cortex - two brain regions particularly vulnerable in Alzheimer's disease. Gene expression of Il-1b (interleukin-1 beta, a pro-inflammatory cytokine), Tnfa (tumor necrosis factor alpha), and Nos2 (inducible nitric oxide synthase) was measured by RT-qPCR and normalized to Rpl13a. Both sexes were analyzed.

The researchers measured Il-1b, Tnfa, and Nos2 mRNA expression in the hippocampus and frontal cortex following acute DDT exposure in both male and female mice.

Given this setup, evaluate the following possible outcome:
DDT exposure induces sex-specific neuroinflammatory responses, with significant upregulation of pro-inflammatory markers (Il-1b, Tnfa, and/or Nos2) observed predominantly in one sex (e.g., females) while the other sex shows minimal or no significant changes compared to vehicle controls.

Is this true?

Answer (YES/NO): NO